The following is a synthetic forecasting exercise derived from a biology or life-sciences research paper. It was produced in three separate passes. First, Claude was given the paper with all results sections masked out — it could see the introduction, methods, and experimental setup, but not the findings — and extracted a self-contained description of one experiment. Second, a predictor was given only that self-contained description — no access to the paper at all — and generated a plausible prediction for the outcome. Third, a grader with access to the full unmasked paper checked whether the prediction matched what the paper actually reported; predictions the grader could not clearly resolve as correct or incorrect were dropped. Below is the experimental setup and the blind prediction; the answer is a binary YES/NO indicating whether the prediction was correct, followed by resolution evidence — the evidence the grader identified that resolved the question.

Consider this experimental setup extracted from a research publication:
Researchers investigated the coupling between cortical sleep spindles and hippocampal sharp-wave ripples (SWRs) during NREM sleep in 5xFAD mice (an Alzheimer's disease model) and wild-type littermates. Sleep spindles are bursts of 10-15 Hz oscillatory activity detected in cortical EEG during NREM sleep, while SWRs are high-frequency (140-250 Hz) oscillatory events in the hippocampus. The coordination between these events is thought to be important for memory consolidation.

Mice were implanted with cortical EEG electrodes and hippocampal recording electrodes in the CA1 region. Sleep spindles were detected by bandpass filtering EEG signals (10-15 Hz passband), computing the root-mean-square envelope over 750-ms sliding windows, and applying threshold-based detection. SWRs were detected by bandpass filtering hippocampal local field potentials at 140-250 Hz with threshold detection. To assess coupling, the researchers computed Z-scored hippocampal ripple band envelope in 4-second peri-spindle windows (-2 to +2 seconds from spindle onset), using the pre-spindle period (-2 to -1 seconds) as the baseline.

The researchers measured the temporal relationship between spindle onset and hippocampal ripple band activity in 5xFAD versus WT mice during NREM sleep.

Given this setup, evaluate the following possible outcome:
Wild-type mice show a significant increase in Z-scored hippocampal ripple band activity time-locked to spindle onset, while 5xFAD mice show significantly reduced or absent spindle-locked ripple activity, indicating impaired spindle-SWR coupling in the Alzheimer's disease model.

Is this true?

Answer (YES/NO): NO